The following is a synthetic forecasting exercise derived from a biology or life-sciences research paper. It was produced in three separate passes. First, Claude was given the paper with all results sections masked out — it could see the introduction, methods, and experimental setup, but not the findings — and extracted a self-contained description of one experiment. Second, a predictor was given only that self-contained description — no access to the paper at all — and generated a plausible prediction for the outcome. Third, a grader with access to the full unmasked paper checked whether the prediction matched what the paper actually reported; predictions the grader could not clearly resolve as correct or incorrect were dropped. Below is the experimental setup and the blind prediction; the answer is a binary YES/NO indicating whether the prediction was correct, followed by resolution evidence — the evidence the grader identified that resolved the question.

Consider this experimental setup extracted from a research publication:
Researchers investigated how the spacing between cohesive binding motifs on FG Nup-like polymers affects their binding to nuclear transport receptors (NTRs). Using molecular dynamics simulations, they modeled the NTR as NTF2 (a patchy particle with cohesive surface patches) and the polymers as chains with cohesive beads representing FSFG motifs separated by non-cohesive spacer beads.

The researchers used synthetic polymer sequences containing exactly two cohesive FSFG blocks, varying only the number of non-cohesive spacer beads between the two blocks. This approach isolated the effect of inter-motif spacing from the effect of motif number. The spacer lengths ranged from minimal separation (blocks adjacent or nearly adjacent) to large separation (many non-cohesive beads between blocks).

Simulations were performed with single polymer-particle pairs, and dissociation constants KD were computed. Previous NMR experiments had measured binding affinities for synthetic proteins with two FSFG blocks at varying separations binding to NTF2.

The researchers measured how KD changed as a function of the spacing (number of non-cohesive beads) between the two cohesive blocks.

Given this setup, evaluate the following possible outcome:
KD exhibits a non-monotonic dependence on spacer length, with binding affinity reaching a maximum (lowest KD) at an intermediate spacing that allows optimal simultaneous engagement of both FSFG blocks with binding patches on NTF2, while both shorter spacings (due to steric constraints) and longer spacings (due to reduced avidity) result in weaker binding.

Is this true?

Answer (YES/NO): NO